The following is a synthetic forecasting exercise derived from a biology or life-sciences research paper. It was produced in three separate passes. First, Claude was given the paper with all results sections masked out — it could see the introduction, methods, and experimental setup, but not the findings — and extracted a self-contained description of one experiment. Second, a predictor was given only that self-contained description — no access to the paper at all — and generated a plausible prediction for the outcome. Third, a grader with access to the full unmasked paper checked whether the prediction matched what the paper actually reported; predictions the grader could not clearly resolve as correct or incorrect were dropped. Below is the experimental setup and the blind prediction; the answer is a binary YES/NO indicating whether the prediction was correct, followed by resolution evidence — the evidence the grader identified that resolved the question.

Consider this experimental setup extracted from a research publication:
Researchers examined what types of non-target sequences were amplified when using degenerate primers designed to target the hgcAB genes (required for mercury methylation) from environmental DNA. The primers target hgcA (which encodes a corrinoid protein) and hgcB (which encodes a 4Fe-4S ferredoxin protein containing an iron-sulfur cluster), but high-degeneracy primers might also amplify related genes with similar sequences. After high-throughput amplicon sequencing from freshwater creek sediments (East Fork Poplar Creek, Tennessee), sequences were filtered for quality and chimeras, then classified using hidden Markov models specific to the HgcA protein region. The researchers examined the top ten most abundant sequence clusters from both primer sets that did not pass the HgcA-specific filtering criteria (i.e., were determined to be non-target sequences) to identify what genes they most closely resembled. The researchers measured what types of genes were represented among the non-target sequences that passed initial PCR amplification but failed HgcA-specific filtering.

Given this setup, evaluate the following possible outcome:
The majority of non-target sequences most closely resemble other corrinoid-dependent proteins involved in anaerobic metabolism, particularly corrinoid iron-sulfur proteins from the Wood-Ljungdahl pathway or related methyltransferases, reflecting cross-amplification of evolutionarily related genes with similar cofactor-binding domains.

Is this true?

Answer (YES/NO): NO